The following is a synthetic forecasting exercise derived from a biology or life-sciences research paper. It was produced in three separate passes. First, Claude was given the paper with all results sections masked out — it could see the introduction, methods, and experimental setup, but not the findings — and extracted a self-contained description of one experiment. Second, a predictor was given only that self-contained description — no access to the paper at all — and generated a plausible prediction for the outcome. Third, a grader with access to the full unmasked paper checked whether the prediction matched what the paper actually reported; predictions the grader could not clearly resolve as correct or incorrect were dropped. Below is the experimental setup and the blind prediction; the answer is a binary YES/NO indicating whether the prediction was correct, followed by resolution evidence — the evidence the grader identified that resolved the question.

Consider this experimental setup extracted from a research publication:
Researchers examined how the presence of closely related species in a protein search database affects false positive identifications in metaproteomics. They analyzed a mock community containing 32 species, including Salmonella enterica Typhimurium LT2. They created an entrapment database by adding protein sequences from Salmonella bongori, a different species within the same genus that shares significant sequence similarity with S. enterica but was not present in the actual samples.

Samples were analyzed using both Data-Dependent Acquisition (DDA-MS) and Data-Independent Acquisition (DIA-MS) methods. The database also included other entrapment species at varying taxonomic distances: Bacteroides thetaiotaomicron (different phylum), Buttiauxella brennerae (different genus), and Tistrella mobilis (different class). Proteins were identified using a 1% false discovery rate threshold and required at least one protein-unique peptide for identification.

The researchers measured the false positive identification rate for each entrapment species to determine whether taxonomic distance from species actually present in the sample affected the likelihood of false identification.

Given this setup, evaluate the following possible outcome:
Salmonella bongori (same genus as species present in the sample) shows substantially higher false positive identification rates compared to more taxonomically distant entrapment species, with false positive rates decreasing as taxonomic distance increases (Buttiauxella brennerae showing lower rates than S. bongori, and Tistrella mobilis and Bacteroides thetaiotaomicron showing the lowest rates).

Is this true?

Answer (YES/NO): YES